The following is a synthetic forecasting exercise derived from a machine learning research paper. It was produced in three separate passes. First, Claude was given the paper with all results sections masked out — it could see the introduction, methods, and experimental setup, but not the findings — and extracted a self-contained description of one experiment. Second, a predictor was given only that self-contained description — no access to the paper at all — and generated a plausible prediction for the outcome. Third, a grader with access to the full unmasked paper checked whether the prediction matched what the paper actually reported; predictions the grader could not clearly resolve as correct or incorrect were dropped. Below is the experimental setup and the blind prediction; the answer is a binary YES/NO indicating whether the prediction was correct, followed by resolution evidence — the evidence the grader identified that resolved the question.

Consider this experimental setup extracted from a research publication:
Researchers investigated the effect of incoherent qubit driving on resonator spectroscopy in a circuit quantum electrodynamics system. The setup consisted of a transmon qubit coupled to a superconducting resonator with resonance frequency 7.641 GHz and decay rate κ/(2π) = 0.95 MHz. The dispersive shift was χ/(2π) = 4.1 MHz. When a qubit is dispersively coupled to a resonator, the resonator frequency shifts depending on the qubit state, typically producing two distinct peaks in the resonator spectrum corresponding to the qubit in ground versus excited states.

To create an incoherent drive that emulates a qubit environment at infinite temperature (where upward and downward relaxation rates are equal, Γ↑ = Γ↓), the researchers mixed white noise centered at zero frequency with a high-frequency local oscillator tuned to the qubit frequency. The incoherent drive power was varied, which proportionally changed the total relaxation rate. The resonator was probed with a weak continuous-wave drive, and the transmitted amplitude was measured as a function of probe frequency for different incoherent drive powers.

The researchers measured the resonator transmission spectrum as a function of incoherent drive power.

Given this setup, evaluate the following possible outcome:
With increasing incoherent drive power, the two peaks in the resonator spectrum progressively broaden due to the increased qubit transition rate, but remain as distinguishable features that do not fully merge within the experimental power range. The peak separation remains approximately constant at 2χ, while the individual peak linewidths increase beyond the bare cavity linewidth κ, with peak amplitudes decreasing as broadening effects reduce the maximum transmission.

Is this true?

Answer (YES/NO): NO